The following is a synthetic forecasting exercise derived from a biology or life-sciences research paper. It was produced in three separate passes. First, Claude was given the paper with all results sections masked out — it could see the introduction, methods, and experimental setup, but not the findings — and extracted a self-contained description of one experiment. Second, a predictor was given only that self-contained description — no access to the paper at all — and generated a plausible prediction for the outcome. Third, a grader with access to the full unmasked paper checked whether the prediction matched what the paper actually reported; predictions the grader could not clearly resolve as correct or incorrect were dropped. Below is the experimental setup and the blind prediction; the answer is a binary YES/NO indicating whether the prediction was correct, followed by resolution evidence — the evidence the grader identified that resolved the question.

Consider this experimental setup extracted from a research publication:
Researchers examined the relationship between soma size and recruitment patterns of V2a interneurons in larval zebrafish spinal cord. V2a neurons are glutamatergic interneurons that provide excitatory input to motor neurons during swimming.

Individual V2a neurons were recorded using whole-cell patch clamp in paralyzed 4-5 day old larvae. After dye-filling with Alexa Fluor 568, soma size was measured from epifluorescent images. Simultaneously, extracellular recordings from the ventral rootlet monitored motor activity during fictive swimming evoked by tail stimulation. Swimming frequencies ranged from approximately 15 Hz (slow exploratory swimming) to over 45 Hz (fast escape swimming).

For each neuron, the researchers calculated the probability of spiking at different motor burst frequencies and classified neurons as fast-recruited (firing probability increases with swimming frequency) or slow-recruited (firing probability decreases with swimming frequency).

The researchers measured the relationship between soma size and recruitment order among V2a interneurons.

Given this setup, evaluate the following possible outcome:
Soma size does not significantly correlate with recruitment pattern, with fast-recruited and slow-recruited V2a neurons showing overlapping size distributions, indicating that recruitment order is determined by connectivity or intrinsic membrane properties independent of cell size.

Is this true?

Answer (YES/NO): NO